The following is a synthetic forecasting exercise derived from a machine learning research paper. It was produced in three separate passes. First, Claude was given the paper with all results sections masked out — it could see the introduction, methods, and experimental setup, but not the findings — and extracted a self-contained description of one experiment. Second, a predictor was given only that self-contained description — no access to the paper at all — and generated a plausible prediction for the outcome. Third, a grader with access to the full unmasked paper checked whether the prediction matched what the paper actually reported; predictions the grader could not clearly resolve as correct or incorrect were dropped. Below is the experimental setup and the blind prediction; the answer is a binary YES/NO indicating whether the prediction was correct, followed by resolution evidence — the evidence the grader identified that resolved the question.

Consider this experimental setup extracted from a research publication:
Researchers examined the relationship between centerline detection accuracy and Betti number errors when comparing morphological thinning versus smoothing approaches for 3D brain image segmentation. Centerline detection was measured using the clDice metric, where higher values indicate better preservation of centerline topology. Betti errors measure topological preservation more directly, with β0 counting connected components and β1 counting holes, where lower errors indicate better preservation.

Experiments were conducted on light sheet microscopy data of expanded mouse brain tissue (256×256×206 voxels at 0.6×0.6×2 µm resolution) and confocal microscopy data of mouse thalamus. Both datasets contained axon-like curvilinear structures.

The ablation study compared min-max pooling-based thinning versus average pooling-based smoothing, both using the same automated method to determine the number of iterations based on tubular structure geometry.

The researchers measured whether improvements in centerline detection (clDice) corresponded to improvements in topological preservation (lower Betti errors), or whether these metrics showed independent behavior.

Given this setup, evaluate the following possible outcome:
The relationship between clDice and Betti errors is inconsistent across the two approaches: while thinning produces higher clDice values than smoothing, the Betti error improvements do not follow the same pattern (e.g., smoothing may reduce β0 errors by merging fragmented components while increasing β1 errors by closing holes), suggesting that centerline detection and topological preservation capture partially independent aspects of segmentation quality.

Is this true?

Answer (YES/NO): NO